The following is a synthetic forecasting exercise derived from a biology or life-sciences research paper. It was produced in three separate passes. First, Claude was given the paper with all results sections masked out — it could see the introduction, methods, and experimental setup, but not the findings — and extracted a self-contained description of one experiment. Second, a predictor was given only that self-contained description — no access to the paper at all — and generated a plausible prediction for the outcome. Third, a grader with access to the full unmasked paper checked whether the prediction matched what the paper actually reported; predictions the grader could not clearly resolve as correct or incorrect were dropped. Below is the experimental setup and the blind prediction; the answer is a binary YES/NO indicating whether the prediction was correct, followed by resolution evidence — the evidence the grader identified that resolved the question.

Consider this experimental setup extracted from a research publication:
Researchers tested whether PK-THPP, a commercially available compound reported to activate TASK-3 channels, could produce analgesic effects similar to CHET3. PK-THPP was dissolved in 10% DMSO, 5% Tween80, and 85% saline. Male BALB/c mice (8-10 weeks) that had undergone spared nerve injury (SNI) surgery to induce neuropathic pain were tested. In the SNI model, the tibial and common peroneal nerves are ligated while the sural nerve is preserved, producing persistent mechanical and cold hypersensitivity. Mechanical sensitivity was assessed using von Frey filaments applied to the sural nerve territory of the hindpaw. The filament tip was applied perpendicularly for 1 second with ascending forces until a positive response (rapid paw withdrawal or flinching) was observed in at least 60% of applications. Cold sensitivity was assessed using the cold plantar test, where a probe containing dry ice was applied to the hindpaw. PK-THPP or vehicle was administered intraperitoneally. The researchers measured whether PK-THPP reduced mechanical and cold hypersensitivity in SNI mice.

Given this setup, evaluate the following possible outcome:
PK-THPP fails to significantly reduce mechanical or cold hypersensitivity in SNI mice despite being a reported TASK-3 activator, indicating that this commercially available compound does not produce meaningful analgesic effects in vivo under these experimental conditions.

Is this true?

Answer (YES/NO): YES